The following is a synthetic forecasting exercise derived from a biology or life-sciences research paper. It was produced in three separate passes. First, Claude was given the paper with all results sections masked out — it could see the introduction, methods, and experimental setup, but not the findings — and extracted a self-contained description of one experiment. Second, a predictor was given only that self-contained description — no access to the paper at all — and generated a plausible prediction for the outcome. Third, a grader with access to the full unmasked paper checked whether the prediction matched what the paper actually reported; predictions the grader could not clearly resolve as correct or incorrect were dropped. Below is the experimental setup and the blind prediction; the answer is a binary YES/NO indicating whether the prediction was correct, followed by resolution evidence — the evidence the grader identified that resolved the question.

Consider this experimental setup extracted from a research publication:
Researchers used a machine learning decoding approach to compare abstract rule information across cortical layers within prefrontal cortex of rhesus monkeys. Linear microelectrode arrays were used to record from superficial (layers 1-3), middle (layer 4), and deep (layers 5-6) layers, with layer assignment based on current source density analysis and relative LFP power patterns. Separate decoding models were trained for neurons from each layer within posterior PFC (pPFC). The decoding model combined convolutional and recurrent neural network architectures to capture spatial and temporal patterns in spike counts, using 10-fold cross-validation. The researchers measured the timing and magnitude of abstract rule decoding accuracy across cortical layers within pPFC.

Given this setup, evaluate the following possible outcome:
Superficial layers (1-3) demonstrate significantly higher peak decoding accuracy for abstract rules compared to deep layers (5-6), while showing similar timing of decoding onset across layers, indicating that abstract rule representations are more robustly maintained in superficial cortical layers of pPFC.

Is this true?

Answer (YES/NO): YES